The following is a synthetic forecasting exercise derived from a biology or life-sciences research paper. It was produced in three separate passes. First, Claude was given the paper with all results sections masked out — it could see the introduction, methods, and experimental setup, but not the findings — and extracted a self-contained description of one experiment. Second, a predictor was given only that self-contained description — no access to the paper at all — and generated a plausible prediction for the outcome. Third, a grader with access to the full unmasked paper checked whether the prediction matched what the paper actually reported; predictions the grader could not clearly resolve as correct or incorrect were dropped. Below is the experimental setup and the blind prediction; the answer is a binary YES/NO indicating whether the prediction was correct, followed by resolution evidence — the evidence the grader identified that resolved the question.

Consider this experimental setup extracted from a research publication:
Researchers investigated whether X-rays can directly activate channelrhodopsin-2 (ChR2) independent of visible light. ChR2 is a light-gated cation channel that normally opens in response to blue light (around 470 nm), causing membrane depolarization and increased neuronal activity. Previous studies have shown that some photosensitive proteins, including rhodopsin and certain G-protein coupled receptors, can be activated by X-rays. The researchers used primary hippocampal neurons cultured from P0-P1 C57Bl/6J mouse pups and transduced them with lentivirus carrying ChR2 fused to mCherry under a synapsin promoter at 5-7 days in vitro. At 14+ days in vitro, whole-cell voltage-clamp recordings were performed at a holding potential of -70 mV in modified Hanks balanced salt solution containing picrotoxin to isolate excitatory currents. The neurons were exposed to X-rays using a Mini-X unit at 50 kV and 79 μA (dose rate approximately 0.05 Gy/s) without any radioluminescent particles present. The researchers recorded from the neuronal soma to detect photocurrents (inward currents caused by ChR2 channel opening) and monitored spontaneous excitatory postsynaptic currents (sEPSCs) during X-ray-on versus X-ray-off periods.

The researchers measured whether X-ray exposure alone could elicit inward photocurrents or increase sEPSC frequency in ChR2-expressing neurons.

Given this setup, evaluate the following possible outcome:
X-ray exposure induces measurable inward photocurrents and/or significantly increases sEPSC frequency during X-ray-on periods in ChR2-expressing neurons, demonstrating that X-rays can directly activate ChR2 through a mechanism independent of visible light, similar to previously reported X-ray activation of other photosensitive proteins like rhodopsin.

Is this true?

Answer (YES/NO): NO